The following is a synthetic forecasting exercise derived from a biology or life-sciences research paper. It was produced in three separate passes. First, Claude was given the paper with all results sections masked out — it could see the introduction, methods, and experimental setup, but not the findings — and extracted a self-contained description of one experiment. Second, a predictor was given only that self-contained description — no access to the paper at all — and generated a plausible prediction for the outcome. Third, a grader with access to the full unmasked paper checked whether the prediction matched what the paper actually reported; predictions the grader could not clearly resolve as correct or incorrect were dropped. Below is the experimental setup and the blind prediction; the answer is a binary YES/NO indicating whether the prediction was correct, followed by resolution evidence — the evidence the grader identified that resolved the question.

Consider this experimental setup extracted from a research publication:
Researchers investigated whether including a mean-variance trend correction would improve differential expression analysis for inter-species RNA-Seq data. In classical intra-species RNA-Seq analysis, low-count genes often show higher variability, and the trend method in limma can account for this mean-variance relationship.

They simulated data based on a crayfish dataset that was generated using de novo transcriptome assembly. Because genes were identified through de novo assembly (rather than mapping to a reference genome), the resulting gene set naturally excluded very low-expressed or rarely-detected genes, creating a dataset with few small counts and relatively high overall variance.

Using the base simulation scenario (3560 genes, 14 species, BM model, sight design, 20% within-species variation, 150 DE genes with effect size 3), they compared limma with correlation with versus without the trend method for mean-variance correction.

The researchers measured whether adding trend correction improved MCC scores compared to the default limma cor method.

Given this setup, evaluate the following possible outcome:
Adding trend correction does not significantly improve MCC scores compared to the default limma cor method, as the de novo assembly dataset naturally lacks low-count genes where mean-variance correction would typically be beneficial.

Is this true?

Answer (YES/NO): YES